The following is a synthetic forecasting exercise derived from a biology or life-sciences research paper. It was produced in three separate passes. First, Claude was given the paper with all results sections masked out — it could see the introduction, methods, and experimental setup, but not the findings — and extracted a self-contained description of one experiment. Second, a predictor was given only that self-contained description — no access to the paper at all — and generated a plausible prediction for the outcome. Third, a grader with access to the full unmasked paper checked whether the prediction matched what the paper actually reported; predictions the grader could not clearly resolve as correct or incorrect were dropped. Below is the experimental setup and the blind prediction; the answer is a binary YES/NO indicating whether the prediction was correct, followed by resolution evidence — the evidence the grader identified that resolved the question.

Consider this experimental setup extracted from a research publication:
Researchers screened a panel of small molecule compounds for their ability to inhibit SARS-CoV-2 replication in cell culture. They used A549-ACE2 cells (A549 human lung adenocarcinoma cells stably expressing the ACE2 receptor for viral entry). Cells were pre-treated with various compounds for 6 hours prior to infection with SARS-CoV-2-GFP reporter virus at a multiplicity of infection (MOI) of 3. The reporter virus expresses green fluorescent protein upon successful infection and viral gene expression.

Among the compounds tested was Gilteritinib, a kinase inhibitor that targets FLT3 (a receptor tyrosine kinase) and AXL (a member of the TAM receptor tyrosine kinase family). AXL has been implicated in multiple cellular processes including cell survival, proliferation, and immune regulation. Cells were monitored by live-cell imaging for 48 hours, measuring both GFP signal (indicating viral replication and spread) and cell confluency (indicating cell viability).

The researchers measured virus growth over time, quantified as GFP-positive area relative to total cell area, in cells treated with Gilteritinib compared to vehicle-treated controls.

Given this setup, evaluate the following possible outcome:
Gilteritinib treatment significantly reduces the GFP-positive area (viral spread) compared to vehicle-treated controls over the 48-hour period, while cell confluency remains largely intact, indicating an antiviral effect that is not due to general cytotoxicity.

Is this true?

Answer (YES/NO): YES